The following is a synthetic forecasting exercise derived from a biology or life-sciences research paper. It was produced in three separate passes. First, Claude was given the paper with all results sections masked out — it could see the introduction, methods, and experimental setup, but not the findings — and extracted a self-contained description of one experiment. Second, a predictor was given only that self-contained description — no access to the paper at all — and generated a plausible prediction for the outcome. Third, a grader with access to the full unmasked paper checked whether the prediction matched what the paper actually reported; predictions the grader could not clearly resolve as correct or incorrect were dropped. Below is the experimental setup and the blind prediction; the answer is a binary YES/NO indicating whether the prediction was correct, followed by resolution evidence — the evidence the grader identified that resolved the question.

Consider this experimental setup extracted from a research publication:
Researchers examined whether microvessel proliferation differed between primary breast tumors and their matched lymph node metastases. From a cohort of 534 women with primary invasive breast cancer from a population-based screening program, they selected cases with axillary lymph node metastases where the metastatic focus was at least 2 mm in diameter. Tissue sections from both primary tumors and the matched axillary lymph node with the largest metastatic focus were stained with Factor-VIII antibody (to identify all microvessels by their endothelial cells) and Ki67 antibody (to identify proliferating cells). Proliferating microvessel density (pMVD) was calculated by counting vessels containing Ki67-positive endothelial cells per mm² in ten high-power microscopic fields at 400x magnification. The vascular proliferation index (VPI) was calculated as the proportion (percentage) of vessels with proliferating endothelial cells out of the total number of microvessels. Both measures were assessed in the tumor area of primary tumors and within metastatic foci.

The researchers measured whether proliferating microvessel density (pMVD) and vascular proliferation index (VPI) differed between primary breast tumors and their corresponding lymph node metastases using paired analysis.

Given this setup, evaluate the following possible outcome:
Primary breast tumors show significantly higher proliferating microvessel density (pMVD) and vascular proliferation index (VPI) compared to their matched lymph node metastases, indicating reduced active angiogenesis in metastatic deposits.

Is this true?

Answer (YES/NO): YES